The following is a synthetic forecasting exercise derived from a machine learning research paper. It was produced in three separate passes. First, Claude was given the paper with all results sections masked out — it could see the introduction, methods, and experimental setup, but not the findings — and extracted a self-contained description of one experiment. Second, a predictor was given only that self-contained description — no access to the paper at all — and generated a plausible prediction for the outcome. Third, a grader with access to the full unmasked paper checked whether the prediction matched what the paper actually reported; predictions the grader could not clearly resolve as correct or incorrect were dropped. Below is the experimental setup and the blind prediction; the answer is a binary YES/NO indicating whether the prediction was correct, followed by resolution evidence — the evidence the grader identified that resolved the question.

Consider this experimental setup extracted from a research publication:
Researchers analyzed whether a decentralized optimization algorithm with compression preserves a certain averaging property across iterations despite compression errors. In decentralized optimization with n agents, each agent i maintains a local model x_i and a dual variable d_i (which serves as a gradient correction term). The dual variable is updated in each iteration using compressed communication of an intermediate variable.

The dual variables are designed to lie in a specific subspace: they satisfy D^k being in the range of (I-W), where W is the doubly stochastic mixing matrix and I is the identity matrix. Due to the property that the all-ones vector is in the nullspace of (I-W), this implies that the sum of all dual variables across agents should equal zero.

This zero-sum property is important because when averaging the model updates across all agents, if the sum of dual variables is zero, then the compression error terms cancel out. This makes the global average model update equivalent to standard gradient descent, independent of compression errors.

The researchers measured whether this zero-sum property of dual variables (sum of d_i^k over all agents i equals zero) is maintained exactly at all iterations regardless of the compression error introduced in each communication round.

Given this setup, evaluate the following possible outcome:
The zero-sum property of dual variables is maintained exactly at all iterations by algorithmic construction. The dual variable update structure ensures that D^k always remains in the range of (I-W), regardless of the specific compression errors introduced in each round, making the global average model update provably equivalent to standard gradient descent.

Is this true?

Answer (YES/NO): YES